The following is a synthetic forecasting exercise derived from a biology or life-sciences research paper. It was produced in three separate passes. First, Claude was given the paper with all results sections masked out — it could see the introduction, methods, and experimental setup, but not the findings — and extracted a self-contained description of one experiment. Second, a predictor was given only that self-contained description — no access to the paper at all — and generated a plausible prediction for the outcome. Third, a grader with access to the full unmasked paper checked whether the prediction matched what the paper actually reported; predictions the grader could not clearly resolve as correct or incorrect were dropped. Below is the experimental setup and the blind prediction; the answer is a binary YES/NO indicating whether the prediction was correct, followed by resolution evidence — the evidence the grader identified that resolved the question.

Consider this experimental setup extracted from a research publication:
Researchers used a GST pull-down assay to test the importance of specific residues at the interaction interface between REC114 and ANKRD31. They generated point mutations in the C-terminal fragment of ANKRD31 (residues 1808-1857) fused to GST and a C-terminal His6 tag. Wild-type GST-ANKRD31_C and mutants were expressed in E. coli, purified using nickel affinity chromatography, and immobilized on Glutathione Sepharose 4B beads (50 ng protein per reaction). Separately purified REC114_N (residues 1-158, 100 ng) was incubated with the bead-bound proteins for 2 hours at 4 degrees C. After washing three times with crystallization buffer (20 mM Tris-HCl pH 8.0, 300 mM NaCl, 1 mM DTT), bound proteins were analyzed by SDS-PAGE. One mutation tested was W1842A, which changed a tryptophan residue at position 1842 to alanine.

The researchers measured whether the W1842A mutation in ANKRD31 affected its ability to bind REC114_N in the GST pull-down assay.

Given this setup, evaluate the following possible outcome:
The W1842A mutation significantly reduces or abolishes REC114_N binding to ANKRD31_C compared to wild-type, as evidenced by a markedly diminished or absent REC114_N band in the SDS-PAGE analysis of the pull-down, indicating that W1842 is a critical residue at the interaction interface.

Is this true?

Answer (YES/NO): YES